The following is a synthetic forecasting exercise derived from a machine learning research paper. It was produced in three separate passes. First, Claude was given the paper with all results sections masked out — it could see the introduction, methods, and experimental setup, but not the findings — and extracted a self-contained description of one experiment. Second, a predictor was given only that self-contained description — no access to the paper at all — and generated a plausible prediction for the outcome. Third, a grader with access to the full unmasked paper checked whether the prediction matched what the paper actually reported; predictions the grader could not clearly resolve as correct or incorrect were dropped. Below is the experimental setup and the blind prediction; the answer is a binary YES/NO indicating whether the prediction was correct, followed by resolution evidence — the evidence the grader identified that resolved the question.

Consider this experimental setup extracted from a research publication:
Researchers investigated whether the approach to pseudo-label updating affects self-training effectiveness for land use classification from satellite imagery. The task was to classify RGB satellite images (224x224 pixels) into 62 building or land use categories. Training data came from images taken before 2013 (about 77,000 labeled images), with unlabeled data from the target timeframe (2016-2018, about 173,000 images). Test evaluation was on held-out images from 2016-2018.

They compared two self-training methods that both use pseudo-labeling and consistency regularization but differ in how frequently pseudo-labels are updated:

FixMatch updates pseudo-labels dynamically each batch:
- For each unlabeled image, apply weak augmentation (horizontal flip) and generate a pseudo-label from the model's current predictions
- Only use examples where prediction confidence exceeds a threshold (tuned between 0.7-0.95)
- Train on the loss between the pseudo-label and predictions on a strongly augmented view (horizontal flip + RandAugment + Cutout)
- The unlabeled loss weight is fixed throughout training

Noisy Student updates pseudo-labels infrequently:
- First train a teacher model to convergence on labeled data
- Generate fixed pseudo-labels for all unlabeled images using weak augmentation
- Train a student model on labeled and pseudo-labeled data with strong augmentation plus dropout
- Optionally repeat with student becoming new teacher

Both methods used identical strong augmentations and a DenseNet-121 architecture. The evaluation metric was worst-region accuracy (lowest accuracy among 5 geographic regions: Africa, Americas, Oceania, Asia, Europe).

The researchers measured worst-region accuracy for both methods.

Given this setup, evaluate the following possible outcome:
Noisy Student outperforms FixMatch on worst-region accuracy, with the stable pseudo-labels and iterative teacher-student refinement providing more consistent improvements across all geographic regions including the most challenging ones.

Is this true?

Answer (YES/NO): YES